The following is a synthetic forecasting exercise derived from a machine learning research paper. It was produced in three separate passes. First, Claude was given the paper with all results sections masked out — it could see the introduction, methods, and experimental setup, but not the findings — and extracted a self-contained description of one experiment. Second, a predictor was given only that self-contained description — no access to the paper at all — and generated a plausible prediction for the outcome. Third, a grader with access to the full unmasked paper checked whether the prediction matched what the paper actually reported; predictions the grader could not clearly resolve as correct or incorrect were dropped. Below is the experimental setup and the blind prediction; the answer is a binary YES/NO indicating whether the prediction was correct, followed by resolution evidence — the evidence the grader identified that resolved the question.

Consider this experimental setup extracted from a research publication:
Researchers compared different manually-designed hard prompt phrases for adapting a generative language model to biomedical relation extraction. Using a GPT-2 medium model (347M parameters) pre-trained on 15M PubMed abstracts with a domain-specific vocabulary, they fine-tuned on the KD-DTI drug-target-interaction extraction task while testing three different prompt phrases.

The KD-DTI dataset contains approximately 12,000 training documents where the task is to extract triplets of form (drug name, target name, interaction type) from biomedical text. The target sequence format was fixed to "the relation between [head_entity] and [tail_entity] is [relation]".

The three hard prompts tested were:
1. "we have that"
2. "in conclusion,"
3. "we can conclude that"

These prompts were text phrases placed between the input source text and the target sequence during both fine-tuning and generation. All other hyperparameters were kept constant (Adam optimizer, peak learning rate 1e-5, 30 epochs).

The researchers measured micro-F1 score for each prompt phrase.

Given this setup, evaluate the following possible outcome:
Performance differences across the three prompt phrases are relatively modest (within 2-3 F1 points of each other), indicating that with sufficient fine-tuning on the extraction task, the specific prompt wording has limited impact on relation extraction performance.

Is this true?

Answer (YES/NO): YES